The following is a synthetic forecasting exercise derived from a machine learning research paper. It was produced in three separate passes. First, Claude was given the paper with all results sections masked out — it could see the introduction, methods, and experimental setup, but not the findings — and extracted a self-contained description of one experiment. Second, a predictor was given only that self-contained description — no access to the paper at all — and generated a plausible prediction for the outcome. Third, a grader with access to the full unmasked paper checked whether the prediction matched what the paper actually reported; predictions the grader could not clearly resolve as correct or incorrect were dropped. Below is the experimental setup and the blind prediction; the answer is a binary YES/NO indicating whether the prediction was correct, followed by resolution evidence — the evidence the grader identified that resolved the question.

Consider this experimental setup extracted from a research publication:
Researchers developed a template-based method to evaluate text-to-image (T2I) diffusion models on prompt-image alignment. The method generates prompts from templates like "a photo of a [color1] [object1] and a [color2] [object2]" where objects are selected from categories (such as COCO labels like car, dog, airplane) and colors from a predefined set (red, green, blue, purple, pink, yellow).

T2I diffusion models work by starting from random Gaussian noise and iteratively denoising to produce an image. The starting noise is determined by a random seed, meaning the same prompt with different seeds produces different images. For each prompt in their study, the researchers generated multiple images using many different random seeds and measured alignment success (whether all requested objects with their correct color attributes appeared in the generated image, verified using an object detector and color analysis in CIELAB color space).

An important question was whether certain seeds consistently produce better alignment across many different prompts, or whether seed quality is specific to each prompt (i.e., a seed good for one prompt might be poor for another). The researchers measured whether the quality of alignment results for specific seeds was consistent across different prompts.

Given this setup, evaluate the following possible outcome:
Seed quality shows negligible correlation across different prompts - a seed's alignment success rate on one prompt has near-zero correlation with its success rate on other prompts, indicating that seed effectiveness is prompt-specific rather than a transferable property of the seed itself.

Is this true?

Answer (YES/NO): NO